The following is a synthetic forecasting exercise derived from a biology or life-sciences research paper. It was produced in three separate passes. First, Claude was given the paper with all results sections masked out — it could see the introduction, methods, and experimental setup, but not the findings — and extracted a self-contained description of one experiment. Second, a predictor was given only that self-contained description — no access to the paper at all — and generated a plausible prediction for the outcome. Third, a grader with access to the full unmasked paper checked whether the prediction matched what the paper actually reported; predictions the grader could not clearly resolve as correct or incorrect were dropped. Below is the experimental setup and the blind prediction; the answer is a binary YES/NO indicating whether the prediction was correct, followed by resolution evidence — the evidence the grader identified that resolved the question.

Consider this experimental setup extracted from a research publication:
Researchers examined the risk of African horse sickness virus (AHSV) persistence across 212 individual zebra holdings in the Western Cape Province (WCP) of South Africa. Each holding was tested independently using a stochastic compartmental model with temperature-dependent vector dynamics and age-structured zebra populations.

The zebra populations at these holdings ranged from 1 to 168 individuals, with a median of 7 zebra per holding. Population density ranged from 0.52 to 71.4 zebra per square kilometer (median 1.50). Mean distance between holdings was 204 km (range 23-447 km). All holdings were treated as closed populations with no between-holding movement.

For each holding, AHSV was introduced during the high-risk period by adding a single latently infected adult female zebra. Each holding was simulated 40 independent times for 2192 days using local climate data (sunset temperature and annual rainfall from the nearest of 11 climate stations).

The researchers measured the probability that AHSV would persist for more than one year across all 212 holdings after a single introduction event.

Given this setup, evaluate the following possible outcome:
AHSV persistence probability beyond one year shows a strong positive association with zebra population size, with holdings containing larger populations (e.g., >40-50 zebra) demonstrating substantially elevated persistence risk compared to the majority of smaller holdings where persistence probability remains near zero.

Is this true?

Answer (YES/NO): NO